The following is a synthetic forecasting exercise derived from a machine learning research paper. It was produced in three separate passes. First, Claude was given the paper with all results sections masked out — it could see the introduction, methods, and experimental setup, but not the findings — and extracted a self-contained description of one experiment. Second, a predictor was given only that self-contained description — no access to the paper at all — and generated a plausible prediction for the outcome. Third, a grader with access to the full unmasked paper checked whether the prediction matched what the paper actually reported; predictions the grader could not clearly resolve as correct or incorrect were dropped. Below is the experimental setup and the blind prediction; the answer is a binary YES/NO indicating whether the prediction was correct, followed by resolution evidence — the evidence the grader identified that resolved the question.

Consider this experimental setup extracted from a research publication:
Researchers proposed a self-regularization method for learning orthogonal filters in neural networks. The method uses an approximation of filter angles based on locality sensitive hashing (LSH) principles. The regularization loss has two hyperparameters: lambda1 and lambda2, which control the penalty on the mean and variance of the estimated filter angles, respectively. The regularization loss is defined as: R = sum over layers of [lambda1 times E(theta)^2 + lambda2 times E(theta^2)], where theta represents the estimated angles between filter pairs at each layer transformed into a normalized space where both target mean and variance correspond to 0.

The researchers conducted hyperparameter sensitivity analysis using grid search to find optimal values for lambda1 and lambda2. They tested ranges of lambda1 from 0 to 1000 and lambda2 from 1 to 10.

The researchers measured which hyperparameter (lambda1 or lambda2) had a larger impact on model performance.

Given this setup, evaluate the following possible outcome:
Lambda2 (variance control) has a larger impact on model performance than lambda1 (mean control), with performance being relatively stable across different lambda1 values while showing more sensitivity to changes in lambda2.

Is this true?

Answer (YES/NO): YES